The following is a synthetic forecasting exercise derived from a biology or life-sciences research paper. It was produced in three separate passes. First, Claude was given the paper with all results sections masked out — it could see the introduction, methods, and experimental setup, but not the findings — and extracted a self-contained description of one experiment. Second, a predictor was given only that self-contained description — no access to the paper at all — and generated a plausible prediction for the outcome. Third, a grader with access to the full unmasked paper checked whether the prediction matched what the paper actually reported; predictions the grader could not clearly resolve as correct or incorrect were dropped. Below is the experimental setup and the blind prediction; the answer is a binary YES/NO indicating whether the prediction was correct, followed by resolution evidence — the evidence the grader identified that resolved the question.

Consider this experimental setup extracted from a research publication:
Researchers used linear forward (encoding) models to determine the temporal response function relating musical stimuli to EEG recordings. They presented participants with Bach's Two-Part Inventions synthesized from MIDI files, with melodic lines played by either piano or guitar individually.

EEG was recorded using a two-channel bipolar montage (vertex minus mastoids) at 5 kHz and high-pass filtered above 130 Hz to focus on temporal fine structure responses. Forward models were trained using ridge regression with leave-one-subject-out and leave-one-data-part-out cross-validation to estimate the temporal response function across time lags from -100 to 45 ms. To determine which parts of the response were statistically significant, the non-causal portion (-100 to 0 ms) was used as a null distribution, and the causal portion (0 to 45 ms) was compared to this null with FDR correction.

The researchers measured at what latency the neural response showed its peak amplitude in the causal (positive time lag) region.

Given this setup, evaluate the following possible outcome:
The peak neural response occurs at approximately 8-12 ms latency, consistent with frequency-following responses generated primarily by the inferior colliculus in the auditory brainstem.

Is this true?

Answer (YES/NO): NO